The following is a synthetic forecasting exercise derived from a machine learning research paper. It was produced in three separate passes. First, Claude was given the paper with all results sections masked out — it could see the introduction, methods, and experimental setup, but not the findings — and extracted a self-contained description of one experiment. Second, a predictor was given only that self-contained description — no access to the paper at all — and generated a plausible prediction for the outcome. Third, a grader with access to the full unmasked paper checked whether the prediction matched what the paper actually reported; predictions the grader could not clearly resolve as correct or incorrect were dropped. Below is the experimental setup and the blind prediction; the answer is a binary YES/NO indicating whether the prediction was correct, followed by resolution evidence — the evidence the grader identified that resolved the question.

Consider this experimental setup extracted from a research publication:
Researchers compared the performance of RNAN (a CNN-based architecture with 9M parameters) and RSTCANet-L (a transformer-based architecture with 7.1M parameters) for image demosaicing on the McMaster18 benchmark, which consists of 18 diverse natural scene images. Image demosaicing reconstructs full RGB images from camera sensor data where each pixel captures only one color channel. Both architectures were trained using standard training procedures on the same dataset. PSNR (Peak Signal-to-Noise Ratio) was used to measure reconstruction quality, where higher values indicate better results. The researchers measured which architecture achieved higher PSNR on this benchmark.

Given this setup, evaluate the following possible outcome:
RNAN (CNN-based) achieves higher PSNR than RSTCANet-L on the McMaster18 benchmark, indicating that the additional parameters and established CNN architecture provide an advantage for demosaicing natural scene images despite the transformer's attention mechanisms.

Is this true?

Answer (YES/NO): NO